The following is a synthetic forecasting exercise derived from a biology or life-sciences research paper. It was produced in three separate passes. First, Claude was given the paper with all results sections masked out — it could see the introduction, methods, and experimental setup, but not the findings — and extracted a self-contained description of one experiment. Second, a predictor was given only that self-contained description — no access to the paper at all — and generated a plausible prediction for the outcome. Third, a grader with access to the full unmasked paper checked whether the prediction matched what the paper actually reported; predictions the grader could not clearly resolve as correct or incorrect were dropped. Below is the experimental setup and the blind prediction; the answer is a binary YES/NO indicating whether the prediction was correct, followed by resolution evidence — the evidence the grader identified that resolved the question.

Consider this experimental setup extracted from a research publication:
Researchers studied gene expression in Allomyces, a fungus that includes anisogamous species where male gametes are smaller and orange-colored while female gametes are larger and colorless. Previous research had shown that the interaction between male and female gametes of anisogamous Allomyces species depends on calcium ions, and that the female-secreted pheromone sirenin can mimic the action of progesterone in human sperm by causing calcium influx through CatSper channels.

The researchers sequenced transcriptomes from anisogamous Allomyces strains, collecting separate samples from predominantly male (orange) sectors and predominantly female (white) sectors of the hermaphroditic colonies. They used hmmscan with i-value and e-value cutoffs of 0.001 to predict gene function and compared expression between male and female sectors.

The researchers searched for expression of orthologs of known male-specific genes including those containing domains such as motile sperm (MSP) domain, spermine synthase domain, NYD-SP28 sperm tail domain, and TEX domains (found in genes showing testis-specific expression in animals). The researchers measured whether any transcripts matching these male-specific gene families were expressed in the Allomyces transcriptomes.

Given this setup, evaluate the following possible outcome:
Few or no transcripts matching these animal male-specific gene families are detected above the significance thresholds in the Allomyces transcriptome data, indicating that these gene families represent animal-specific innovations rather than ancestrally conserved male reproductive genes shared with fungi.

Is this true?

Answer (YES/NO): NO